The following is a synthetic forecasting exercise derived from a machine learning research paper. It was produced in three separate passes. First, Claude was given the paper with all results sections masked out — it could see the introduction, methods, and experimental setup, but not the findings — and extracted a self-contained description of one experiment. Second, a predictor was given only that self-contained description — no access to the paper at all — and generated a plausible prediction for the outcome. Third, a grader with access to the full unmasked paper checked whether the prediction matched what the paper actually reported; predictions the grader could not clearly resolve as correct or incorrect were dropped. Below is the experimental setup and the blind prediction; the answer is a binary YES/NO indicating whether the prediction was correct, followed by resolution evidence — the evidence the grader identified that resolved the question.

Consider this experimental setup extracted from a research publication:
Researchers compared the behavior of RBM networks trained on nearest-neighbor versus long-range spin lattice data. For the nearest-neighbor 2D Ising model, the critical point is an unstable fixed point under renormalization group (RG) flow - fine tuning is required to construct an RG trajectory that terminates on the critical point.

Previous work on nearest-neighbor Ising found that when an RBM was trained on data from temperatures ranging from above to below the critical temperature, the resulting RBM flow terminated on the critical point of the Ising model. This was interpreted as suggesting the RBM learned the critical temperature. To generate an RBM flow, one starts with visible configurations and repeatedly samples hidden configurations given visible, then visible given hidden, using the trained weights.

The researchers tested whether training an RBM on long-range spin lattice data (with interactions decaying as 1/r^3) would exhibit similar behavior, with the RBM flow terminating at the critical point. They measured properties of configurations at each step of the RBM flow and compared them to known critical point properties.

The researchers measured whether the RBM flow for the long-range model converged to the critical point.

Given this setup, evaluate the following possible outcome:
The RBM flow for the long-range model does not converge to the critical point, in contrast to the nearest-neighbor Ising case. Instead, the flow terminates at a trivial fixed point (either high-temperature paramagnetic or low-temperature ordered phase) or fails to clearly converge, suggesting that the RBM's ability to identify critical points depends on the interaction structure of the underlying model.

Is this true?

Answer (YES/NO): YES